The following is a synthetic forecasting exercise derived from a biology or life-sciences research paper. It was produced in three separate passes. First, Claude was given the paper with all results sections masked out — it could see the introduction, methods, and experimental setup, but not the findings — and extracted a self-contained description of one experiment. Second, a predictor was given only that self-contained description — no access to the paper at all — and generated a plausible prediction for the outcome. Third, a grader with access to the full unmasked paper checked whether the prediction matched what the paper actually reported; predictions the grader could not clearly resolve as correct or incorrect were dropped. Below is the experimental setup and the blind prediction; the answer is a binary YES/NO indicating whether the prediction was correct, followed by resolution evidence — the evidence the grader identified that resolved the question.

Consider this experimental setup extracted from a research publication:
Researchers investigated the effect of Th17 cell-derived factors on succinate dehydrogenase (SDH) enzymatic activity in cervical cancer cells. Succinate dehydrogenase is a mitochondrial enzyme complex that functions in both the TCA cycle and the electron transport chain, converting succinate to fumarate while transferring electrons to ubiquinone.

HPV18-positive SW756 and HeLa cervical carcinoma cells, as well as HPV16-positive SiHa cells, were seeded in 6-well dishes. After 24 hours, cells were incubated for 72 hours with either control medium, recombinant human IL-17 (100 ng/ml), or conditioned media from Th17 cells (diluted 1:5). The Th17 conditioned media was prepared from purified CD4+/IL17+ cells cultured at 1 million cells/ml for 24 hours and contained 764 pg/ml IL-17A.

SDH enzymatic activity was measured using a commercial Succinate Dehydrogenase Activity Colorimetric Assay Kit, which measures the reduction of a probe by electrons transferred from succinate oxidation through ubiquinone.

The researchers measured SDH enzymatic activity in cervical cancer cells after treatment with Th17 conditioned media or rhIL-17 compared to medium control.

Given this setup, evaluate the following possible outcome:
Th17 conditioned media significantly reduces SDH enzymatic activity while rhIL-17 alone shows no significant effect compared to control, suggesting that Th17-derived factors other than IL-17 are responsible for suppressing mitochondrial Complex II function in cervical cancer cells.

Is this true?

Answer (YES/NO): NO